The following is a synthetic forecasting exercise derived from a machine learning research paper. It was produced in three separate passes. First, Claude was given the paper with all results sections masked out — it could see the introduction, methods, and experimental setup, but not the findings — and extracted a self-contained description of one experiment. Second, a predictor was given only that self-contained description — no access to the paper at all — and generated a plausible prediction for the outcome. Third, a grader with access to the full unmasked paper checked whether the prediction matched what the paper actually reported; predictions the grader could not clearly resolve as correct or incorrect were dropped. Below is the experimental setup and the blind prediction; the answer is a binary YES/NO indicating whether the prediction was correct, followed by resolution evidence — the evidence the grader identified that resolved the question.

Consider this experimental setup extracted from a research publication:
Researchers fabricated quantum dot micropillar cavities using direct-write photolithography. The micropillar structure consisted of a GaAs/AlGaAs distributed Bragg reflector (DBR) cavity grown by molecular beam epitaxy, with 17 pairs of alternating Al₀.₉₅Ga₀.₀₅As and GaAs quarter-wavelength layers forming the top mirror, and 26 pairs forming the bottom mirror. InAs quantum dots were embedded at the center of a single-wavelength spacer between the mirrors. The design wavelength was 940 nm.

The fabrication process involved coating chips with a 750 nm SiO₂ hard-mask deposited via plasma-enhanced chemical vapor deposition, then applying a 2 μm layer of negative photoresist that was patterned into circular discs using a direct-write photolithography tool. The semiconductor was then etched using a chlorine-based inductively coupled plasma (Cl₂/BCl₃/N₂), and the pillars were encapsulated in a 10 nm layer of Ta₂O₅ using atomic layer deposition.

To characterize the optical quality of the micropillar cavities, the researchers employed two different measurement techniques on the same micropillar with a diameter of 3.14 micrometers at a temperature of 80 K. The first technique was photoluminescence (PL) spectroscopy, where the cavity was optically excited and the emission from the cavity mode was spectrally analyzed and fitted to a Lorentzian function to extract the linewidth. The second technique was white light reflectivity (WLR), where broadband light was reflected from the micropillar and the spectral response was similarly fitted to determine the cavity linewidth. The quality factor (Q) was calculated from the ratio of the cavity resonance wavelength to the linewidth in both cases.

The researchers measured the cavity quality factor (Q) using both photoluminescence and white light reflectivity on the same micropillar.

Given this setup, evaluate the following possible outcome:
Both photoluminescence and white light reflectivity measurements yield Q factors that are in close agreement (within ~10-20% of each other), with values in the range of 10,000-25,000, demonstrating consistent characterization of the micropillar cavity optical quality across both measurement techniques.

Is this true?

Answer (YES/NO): NO